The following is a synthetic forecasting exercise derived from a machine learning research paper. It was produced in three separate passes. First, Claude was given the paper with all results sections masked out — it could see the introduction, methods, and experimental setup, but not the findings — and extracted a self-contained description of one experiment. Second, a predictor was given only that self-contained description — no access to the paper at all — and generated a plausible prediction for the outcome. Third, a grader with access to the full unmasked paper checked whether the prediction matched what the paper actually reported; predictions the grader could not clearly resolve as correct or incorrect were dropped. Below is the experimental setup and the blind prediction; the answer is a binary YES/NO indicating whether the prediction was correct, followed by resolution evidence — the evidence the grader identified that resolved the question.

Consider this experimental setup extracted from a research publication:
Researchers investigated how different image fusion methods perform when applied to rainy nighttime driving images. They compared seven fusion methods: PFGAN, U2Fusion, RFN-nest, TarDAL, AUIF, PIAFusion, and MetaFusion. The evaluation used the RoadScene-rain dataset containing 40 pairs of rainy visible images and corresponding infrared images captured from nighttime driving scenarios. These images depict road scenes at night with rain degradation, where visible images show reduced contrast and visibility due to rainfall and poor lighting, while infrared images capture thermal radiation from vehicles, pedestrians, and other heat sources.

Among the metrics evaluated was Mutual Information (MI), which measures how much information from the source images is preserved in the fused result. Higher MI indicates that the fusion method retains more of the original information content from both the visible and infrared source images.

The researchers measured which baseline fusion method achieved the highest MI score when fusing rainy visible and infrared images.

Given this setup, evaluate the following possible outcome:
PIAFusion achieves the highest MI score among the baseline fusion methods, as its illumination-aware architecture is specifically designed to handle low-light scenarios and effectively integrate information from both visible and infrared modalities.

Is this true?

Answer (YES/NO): NO